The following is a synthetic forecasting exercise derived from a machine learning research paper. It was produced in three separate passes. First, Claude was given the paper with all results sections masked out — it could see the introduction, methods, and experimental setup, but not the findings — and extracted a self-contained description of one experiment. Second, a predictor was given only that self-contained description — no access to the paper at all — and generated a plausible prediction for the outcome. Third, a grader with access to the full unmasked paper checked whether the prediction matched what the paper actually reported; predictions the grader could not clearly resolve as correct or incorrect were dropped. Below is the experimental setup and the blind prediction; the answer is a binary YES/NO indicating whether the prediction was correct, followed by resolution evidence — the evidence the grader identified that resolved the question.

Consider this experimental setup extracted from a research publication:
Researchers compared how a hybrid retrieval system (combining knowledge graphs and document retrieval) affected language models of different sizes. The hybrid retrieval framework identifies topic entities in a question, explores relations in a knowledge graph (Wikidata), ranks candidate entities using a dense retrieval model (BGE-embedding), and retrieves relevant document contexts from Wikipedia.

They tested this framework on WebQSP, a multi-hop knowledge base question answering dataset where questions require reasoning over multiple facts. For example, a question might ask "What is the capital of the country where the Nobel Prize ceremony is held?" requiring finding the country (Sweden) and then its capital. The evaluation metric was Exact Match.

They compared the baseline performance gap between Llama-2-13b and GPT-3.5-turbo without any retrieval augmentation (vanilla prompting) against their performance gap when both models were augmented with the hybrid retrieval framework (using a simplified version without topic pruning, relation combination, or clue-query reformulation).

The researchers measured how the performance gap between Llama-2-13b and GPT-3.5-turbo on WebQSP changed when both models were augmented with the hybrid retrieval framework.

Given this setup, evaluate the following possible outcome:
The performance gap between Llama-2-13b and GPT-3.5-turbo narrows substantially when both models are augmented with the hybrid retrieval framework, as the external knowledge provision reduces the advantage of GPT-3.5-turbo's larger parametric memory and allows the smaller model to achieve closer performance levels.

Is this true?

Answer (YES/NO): YES